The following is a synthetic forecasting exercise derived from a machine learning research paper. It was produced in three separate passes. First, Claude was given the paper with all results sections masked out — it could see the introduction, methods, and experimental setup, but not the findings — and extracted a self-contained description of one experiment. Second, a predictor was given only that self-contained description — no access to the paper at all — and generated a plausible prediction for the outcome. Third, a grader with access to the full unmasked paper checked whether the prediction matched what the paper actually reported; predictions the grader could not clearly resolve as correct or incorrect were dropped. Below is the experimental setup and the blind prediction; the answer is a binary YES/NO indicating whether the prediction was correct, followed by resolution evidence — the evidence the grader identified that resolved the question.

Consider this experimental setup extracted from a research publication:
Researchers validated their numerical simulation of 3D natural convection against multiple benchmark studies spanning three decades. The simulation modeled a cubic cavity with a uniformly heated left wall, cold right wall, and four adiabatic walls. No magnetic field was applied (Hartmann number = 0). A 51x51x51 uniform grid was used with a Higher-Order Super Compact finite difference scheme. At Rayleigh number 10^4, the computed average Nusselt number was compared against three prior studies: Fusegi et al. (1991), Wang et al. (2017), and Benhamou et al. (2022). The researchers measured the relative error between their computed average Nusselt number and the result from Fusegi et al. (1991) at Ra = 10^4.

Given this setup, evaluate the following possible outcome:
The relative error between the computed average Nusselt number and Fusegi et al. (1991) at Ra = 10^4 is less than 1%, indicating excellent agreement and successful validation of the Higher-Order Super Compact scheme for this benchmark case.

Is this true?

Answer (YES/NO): NO